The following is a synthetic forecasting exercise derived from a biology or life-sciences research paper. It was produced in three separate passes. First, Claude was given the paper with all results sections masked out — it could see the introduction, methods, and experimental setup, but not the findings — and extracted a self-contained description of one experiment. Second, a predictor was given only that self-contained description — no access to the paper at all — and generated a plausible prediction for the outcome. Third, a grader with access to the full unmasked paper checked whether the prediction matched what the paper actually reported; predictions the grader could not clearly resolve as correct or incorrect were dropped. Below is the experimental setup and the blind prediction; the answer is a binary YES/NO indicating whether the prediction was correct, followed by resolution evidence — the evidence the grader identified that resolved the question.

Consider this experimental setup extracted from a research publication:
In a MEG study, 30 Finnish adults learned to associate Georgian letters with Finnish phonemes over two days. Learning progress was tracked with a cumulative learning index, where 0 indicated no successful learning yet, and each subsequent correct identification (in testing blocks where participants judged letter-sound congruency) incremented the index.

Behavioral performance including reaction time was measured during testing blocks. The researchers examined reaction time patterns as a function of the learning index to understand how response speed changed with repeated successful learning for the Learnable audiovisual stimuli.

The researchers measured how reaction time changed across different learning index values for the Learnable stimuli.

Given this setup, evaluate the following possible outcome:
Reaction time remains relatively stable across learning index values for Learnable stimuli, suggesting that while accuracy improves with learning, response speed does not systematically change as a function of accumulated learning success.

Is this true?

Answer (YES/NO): NO